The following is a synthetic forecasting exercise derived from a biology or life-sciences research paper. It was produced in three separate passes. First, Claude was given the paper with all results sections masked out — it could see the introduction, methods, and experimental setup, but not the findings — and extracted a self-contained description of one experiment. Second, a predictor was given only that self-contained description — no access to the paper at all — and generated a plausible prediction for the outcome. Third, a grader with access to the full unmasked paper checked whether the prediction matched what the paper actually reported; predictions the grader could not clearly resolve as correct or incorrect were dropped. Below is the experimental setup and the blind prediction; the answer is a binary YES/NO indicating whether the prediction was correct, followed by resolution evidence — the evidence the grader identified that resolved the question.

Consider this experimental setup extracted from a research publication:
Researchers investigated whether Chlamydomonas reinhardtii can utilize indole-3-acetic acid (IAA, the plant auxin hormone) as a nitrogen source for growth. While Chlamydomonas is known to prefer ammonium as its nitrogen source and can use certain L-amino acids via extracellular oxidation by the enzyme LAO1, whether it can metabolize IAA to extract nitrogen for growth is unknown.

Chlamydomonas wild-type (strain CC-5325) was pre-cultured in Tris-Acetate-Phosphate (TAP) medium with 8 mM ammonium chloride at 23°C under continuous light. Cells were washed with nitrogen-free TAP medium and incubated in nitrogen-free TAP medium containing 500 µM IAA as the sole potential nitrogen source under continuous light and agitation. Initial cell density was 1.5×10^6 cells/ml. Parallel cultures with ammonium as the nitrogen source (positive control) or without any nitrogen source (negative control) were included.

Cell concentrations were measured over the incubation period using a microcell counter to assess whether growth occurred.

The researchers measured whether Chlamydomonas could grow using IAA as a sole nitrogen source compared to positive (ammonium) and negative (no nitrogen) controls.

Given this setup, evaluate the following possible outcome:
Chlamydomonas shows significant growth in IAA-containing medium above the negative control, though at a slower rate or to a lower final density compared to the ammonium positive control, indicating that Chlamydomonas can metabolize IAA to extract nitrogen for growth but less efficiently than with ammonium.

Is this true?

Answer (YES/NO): NO